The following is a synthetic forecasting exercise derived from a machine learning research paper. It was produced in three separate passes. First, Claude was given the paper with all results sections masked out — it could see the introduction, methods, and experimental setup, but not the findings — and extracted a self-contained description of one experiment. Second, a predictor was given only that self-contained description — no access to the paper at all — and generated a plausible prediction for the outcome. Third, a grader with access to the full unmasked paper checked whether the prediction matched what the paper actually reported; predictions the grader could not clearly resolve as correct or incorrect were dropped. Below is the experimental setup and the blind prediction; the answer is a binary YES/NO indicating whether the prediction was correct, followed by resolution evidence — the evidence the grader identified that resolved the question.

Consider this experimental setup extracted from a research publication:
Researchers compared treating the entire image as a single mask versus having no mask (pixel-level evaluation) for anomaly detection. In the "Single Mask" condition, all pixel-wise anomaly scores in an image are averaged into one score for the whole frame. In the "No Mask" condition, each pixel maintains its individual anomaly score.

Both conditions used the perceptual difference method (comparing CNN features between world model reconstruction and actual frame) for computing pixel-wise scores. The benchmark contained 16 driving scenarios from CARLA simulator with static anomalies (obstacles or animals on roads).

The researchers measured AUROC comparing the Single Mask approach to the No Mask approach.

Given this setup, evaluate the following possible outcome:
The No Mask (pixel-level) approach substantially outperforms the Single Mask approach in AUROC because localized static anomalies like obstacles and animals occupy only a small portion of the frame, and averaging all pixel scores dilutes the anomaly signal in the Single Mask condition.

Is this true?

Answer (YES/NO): YES